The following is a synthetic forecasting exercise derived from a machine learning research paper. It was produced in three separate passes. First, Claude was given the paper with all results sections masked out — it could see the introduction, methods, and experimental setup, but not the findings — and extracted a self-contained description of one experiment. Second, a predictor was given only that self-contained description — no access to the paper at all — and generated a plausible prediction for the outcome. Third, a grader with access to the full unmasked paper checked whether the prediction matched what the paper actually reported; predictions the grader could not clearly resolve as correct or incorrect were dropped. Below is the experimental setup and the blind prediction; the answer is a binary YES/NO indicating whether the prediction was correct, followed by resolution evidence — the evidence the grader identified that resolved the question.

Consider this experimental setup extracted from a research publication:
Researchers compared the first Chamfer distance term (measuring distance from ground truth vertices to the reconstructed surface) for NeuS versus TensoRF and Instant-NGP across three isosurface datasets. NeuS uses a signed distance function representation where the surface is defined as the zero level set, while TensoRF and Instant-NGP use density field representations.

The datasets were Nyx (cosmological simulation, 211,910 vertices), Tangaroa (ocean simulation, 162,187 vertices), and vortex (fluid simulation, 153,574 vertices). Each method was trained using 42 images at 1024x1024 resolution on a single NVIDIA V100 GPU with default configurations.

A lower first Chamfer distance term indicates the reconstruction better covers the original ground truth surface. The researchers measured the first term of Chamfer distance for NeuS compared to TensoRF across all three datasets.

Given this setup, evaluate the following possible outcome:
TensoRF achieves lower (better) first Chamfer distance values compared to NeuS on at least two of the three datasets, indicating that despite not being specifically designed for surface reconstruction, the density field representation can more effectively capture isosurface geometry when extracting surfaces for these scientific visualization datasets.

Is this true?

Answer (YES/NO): YES